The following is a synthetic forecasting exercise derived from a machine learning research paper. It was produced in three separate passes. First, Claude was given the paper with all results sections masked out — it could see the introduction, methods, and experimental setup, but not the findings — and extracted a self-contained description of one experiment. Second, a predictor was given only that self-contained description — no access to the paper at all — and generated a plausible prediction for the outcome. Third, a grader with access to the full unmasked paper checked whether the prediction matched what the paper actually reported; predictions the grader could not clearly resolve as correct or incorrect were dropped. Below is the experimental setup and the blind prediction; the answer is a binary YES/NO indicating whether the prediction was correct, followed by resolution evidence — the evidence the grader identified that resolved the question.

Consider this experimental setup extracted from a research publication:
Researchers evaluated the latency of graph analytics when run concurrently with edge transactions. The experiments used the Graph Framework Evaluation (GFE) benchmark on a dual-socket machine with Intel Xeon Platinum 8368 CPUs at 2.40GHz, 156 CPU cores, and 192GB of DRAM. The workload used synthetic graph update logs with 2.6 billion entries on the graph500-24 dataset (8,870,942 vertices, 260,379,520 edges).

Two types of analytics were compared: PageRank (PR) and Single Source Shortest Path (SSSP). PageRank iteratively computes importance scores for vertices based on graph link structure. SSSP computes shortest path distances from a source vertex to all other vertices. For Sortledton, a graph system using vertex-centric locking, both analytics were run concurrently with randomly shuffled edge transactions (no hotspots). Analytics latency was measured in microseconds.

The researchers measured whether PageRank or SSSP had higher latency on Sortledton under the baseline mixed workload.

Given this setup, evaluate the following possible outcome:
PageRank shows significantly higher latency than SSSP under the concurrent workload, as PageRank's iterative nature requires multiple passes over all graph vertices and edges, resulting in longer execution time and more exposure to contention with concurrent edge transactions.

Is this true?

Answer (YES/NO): NO